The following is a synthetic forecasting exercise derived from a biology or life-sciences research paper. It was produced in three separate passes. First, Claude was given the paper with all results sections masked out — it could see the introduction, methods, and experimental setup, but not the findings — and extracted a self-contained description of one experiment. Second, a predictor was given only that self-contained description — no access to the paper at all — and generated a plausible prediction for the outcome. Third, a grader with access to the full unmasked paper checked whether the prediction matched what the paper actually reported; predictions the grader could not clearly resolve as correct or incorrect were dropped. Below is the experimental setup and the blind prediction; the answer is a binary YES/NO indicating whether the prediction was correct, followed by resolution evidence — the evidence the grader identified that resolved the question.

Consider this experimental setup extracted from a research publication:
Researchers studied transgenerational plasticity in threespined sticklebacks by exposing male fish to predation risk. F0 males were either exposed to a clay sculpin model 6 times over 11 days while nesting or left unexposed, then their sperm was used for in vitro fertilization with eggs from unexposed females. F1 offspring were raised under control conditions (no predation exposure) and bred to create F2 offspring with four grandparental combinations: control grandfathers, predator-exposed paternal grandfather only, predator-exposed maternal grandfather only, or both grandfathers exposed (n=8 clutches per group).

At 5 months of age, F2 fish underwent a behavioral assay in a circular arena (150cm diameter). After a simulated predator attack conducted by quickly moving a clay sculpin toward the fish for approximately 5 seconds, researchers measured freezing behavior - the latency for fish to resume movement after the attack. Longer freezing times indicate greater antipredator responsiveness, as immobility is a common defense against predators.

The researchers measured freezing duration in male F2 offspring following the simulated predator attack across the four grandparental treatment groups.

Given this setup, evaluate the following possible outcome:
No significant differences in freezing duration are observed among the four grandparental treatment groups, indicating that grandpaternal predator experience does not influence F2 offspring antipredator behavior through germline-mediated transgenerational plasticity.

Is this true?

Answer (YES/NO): NO